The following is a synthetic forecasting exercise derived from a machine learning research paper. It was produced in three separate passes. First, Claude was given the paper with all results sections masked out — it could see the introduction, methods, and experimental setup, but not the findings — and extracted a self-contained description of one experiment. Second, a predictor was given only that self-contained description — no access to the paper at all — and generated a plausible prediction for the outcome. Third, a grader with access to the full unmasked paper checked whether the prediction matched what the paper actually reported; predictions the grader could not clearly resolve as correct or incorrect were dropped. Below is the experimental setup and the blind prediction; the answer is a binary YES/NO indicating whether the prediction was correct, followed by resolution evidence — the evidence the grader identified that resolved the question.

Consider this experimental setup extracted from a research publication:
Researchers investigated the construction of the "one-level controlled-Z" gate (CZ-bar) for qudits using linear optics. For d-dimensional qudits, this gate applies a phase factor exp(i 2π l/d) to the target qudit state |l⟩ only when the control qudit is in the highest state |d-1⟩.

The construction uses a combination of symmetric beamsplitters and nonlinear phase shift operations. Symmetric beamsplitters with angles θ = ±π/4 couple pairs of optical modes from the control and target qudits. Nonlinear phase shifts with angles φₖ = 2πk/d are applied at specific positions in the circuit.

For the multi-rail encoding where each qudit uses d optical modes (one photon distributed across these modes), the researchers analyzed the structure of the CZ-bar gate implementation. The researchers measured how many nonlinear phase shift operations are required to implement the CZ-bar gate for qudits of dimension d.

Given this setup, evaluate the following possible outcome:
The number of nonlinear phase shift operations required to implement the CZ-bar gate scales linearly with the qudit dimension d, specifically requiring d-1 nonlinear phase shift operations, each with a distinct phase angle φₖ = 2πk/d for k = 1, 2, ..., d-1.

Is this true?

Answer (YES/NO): NO